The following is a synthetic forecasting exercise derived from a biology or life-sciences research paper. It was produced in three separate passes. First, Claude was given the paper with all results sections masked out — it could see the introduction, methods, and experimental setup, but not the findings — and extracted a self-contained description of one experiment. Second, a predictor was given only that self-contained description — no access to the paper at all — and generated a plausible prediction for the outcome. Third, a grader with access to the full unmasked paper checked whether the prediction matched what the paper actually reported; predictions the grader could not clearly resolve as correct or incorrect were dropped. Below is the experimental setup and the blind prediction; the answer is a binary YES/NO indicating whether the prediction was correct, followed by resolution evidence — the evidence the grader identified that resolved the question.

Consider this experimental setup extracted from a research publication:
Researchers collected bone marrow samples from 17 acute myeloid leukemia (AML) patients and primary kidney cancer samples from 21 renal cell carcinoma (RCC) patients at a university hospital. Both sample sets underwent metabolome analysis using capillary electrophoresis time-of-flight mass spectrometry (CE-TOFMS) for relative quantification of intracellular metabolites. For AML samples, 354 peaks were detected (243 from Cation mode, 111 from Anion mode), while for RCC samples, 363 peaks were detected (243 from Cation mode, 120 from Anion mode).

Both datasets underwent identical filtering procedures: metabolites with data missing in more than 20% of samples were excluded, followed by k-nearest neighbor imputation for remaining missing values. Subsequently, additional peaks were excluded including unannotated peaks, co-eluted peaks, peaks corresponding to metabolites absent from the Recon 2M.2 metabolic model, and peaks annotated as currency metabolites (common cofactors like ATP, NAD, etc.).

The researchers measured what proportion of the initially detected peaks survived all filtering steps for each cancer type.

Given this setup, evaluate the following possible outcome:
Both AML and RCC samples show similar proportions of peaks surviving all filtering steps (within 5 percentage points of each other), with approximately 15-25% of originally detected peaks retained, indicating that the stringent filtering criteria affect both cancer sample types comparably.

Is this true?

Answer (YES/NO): NO